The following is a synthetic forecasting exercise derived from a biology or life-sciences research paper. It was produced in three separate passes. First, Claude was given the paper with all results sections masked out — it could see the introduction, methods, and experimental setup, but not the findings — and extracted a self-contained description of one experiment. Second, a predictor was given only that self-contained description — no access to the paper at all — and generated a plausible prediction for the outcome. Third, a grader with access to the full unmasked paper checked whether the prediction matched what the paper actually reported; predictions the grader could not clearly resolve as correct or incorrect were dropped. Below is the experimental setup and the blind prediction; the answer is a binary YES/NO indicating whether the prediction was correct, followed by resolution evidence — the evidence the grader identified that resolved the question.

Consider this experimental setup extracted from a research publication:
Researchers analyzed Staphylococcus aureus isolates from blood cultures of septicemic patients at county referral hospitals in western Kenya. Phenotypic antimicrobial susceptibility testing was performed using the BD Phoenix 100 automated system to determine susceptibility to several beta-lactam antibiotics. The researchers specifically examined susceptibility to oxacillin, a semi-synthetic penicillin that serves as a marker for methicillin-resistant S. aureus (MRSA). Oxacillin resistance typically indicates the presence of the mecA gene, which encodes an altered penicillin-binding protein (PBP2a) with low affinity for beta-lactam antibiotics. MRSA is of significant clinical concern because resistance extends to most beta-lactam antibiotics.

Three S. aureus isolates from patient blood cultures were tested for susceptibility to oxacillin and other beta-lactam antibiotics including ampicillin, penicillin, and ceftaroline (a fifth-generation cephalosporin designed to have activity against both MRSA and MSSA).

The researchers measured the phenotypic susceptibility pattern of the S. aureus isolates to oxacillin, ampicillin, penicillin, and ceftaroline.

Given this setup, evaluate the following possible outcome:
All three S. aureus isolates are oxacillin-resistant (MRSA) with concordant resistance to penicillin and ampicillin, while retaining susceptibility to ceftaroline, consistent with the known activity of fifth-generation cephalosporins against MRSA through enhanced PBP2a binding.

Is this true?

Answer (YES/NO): NO